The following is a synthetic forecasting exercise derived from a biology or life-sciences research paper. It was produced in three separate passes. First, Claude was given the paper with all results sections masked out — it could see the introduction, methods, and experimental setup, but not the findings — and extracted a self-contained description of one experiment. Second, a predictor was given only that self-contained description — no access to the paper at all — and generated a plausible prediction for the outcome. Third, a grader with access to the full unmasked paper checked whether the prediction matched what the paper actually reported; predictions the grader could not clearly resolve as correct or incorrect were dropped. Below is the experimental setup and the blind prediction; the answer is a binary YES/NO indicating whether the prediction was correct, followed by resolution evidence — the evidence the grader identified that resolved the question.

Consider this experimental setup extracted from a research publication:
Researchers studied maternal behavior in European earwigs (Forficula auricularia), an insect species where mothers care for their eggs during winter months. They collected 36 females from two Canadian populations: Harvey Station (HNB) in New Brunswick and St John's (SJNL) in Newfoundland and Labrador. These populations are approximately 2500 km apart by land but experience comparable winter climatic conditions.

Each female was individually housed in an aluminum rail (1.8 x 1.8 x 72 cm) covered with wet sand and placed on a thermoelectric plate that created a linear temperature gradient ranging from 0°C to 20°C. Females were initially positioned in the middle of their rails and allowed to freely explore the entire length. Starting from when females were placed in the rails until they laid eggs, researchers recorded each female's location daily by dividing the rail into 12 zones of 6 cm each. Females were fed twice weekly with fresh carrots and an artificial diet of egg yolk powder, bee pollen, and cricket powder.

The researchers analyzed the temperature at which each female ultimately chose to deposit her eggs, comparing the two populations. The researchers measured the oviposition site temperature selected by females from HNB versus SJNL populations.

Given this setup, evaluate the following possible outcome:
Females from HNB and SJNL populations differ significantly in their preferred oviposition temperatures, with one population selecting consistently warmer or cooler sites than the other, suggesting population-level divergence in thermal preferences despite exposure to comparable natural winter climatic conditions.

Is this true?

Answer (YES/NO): YES